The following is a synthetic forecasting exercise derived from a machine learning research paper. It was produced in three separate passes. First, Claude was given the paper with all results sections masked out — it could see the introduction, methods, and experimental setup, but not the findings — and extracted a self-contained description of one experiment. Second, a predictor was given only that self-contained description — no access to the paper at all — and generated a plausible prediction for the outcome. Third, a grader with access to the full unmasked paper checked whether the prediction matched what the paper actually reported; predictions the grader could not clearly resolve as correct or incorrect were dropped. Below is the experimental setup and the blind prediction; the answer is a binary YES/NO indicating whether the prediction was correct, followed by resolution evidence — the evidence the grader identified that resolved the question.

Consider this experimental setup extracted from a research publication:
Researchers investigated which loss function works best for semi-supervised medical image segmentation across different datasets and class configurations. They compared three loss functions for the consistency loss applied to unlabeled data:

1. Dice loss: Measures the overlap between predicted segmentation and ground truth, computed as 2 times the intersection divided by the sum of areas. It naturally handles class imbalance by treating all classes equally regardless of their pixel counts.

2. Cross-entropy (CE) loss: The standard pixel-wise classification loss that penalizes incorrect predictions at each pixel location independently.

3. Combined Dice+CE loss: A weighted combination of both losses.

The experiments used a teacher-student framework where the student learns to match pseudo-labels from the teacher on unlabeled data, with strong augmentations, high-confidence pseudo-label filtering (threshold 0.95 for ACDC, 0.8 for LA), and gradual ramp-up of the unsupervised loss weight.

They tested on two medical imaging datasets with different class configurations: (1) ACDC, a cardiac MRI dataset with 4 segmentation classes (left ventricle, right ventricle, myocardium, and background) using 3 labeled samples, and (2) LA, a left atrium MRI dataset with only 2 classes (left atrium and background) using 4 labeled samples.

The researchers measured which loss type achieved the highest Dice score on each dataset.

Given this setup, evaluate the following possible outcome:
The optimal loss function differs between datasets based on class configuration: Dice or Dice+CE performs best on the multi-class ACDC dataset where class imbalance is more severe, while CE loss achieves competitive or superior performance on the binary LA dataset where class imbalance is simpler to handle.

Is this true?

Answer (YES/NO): YES